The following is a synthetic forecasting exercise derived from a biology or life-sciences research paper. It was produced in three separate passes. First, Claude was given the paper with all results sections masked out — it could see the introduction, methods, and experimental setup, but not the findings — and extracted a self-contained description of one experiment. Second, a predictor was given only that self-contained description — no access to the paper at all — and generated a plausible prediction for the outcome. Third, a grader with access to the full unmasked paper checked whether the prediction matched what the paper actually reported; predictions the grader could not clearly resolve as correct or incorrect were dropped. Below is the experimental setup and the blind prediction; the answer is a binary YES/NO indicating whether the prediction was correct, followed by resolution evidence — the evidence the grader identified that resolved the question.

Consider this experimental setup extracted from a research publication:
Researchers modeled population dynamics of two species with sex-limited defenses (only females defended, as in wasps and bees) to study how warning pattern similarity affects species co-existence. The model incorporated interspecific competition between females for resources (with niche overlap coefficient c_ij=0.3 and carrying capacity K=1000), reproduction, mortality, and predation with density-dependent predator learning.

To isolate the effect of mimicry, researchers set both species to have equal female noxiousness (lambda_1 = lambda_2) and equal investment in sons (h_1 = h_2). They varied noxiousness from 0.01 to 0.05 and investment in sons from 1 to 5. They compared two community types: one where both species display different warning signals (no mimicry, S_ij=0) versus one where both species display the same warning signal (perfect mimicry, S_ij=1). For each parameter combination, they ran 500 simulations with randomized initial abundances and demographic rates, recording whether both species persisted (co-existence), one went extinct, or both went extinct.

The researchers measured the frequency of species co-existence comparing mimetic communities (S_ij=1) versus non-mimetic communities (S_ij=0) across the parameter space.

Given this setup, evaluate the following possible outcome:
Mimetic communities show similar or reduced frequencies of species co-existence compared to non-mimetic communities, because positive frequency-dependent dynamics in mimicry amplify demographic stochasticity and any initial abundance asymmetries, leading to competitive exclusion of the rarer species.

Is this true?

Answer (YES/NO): NO